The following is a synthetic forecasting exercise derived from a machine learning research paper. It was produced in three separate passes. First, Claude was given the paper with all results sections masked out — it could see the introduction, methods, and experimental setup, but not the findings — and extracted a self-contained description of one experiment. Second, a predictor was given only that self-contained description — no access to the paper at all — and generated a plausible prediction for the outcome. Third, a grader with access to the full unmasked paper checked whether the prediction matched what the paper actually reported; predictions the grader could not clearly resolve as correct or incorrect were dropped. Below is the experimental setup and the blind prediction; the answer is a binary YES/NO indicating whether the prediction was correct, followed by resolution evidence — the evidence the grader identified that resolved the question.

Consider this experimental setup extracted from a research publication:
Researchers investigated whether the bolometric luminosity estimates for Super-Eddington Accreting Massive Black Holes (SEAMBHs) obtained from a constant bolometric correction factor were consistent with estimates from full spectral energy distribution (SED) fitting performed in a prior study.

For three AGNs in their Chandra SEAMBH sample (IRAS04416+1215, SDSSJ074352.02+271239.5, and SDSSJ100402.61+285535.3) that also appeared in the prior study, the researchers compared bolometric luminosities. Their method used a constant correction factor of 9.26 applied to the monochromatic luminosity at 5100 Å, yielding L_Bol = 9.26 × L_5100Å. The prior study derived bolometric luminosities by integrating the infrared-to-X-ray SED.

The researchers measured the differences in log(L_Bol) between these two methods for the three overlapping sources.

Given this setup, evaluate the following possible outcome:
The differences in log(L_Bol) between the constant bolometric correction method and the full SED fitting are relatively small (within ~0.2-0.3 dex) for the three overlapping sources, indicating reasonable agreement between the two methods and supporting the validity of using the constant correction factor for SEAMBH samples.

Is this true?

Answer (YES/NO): YES